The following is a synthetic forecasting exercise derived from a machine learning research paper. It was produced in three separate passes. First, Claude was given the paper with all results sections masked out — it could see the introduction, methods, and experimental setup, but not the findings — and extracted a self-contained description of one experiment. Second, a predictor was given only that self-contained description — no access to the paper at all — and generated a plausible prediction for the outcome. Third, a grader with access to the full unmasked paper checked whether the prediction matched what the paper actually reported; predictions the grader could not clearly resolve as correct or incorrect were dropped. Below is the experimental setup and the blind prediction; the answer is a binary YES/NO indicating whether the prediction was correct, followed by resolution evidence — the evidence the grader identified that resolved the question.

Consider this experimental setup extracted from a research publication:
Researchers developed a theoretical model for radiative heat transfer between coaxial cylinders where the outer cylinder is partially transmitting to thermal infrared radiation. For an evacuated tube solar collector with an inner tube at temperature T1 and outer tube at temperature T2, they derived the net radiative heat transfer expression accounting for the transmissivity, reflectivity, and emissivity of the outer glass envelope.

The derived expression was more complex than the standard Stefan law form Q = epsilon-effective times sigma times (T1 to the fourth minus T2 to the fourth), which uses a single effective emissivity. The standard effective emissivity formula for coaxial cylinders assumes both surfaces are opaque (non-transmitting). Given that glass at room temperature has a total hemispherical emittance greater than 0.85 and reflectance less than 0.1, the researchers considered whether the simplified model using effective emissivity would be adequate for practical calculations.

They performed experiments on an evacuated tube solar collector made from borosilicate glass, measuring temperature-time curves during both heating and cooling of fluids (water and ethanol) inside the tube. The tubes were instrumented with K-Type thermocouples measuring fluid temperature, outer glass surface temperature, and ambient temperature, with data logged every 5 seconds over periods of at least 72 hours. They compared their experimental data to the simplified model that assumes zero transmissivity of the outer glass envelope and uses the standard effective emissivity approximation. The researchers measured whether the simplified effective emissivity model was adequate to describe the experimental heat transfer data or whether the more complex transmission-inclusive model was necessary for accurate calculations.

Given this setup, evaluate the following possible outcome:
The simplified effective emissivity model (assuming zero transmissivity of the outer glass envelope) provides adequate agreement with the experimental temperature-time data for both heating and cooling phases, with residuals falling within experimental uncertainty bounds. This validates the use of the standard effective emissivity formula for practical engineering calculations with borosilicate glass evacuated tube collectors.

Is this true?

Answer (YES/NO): YES